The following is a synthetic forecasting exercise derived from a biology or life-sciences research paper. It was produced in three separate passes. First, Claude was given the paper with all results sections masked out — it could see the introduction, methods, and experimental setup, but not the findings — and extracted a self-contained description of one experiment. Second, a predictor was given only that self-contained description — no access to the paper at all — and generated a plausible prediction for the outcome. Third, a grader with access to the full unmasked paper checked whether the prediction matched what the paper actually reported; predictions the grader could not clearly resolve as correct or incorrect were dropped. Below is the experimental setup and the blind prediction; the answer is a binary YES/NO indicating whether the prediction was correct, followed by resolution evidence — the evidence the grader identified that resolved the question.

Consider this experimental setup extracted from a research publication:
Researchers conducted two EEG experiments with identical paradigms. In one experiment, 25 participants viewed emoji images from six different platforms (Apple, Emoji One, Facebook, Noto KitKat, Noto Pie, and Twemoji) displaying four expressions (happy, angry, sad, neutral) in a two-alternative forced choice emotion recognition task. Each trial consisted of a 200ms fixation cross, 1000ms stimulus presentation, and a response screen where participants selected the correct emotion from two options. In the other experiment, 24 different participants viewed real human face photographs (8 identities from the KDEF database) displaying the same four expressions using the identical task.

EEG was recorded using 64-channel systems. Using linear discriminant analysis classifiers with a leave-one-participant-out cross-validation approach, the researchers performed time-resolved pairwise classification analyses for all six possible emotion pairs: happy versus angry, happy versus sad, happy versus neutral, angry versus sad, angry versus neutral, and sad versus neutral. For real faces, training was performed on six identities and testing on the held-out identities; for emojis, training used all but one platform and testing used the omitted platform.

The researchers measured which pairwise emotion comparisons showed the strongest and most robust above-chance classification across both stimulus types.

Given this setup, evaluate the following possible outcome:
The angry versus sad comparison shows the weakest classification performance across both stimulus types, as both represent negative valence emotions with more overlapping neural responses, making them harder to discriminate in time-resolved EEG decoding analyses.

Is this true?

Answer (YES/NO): YES